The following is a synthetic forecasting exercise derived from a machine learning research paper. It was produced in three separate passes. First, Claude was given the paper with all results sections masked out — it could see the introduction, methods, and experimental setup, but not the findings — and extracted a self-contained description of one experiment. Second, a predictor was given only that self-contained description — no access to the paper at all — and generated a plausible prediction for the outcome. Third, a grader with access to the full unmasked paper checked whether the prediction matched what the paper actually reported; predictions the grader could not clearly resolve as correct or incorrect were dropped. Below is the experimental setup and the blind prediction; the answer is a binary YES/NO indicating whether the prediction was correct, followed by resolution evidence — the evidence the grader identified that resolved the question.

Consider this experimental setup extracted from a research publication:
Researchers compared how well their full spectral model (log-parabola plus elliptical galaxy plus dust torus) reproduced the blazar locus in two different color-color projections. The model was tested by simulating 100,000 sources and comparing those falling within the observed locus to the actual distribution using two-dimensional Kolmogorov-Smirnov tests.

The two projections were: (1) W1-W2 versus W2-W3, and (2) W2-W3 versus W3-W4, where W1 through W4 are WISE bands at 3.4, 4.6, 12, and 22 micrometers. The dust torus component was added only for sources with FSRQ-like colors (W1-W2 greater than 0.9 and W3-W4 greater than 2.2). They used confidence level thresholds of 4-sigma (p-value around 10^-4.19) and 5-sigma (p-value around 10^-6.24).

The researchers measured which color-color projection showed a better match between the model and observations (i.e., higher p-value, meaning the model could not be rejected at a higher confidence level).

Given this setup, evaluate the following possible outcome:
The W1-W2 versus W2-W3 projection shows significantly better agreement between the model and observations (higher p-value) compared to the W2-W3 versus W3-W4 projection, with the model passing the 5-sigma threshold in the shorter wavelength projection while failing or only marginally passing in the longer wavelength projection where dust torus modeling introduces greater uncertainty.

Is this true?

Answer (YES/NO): NO